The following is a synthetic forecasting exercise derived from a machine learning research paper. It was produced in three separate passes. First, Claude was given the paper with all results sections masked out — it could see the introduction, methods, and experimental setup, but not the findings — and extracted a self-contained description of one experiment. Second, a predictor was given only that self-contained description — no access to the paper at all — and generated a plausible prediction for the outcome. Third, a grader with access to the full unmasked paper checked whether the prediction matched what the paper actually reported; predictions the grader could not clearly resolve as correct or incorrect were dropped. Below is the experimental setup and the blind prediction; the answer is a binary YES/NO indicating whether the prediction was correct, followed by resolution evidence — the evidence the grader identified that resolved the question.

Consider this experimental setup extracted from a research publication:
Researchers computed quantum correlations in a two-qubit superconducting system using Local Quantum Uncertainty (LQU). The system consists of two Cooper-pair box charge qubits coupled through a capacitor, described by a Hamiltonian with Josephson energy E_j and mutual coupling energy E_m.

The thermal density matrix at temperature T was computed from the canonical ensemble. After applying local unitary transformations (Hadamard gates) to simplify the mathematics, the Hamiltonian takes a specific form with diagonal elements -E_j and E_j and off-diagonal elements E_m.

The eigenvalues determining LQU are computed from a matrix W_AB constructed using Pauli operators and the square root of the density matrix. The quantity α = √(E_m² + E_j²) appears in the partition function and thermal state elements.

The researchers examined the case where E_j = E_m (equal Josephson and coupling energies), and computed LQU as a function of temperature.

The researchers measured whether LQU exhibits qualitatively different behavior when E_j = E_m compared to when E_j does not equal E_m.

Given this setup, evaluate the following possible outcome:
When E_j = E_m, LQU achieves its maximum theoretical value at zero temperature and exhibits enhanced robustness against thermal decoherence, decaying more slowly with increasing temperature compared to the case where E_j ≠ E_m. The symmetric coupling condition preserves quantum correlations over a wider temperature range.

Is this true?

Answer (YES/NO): NO